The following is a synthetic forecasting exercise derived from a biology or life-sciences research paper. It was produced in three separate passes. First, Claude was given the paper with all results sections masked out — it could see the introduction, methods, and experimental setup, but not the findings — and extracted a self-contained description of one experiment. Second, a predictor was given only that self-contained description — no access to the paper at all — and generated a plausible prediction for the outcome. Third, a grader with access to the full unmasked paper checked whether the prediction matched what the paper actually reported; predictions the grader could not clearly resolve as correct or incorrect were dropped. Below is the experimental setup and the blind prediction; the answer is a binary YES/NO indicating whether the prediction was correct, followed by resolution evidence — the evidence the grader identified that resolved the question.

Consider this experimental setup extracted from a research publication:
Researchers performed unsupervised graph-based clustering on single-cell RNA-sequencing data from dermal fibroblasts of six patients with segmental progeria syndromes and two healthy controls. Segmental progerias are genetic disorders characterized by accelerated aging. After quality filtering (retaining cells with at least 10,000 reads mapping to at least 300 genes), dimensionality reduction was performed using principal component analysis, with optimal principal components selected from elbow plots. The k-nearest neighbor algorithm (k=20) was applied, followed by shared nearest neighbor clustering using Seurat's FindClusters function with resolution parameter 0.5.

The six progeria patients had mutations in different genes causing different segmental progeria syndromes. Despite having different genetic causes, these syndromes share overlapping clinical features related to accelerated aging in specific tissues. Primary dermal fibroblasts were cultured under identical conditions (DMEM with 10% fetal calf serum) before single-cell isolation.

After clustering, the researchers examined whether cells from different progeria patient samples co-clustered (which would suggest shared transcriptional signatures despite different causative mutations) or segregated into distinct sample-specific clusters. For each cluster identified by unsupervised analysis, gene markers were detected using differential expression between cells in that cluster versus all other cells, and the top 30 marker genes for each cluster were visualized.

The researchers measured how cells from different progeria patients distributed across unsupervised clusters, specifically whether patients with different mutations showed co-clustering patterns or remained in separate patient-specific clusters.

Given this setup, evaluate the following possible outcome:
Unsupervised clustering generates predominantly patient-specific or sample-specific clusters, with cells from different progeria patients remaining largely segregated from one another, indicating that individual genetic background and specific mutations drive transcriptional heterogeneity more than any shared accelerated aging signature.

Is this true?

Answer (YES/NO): NO